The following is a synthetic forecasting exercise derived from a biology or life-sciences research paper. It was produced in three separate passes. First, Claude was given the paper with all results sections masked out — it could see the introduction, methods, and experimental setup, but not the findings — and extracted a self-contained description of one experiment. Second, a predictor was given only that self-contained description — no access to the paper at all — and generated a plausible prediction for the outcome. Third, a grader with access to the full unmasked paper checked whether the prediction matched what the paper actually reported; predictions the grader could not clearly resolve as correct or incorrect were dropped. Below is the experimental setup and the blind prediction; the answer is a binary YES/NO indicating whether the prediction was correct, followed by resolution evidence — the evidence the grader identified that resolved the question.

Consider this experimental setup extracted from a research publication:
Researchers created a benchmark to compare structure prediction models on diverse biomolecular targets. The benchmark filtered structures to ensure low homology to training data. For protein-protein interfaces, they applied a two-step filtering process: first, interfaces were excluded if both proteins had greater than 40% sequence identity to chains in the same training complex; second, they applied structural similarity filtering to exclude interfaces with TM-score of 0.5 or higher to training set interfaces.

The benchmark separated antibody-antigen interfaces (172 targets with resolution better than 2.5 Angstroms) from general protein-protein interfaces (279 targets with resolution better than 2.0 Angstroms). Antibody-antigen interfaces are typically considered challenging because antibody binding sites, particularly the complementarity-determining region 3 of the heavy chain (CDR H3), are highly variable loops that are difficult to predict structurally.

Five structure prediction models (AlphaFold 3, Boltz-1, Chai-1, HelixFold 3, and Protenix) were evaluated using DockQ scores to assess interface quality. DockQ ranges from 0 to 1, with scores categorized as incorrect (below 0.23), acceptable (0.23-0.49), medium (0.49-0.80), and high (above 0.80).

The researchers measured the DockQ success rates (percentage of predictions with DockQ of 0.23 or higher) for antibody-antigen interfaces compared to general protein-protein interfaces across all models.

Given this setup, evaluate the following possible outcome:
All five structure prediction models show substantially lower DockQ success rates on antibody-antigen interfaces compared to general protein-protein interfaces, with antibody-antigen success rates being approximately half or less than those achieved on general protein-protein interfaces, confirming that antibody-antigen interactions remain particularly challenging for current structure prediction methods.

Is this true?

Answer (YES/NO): NO